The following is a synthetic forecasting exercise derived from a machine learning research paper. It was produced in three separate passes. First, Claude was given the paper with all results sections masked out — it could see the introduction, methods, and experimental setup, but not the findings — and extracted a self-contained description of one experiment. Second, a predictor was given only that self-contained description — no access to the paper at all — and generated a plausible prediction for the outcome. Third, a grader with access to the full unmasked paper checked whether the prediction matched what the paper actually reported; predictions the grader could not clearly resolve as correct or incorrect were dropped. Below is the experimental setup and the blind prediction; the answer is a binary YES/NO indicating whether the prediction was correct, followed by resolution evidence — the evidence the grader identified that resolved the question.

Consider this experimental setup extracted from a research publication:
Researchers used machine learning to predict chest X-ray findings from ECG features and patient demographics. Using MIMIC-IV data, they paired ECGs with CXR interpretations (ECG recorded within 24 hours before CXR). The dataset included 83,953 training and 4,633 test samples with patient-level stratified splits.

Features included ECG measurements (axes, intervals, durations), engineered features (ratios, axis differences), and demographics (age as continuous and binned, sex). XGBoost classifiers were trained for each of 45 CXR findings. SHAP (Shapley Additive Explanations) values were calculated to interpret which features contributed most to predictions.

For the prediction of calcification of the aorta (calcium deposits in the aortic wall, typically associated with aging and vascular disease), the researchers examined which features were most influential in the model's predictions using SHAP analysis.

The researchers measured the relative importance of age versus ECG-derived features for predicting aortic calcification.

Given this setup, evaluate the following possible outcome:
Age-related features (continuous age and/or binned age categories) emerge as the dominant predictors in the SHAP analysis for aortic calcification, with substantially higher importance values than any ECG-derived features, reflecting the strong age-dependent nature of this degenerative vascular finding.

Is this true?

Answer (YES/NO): NO